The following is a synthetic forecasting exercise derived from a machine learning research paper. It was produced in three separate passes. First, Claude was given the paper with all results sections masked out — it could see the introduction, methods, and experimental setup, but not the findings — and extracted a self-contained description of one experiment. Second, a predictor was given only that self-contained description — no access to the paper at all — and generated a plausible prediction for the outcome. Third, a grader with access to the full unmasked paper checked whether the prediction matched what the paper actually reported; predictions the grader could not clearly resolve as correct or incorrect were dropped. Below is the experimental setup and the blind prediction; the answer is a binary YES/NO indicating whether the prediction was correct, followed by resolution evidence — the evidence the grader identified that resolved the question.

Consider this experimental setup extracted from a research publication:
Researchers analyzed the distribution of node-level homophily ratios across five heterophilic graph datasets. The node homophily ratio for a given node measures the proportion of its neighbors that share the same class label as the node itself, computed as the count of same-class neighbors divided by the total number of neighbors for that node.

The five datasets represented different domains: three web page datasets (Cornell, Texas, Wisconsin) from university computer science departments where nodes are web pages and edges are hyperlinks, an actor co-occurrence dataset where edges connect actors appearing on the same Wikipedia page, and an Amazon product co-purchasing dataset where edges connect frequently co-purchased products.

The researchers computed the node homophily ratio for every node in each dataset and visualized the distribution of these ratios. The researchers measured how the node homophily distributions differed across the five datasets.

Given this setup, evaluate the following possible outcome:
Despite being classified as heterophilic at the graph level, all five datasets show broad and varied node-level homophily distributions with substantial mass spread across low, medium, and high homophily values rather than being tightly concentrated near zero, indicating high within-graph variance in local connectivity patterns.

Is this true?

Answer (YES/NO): NO